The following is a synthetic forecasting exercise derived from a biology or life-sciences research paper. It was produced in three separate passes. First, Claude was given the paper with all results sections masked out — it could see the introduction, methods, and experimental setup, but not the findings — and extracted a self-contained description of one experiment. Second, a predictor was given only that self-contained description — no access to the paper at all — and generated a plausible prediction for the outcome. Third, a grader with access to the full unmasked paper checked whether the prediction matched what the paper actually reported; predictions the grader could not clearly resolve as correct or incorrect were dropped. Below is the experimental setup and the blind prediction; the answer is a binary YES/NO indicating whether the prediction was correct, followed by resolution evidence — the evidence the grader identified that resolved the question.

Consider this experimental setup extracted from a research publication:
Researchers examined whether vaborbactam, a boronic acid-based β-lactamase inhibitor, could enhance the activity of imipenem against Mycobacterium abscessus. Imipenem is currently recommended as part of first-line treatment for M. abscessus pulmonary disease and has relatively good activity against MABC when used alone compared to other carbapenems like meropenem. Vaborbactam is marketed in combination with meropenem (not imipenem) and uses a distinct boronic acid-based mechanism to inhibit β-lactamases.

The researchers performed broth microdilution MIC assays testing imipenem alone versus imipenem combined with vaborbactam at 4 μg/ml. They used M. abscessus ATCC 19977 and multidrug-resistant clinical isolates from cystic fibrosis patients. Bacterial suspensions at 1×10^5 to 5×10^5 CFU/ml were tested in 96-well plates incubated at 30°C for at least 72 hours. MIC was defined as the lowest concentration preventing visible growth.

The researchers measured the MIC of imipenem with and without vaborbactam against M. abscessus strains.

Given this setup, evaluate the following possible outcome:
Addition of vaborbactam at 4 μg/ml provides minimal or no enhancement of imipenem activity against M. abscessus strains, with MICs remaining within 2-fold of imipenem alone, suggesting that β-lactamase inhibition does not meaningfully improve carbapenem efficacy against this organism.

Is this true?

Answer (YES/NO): NO